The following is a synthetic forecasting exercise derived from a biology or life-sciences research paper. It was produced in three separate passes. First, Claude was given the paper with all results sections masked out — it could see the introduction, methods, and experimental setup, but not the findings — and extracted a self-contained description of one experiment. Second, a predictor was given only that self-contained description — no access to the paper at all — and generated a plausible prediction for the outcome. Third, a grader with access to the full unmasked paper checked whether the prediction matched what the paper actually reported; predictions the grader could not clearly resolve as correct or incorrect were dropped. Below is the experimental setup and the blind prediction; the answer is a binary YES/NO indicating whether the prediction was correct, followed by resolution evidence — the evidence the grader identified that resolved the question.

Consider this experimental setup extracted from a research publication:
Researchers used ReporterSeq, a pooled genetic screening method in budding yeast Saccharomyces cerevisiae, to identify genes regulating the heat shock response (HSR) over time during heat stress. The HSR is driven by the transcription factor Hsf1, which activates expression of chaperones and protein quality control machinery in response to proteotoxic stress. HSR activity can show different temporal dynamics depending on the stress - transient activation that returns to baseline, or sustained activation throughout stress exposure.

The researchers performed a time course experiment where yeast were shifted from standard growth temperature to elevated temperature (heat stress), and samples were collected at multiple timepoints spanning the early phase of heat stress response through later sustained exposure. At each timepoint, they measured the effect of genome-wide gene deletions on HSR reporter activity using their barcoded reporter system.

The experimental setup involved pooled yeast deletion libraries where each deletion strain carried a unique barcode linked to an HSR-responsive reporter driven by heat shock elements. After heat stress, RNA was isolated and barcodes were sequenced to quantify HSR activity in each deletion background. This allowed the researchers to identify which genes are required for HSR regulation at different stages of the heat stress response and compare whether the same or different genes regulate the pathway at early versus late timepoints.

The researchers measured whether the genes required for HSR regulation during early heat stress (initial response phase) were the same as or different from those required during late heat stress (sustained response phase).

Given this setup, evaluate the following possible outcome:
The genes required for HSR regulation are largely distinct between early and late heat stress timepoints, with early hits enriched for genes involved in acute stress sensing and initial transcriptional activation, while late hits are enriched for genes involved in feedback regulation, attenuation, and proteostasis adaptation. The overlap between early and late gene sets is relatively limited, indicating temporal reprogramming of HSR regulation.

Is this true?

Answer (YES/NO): NO